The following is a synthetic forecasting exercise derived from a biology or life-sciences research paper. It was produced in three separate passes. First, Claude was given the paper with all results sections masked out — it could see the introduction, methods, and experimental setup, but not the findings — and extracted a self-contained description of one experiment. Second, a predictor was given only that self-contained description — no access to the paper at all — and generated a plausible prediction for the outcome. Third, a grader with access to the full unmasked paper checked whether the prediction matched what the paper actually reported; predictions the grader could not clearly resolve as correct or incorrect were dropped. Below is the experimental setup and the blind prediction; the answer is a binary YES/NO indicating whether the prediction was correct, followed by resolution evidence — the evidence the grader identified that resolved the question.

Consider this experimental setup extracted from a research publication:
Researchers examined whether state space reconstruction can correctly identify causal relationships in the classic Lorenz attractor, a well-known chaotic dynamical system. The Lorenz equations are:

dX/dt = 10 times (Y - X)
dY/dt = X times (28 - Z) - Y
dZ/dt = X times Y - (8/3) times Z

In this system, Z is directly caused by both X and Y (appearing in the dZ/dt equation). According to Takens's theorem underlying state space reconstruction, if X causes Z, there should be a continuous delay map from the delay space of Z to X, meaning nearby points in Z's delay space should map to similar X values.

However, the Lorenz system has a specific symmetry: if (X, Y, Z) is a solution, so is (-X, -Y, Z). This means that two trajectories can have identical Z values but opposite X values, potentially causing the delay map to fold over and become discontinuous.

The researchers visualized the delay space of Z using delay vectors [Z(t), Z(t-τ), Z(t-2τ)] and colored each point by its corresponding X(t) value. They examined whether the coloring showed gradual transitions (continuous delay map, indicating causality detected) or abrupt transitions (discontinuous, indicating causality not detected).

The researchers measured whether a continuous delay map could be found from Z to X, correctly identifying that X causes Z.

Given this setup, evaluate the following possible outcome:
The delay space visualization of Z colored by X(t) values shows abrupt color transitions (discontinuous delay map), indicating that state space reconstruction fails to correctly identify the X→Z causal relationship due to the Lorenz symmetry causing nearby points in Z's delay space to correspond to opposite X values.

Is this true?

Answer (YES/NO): YES